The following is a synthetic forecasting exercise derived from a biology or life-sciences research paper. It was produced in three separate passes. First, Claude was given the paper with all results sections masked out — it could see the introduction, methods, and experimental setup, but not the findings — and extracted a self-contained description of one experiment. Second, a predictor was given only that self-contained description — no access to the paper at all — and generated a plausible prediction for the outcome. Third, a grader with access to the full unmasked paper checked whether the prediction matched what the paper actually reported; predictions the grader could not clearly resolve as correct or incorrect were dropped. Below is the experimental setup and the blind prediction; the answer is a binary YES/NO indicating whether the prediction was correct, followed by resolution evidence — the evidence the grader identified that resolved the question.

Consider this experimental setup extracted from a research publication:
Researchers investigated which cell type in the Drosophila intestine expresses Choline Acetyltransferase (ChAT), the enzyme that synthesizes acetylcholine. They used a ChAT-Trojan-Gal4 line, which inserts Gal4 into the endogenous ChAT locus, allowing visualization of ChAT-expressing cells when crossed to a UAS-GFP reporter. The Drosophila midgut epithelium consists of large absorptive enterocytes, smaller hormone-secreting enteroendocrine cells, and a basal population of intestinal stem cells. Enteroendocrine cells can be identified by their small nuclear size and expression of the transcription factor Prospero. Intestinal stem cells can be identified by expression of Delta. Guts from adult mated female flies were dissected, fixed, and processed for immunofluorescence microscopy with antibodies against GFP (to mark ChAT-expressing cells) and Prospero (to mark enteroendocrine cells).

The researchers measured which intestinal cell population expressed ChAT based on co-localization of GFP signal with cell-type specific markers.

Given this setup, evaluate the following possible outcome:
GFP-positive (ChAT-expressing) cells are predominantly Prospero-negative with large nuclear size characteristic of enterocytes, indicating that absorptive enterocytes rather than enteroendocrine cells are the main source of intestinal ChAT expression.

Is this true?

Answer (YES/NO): NO